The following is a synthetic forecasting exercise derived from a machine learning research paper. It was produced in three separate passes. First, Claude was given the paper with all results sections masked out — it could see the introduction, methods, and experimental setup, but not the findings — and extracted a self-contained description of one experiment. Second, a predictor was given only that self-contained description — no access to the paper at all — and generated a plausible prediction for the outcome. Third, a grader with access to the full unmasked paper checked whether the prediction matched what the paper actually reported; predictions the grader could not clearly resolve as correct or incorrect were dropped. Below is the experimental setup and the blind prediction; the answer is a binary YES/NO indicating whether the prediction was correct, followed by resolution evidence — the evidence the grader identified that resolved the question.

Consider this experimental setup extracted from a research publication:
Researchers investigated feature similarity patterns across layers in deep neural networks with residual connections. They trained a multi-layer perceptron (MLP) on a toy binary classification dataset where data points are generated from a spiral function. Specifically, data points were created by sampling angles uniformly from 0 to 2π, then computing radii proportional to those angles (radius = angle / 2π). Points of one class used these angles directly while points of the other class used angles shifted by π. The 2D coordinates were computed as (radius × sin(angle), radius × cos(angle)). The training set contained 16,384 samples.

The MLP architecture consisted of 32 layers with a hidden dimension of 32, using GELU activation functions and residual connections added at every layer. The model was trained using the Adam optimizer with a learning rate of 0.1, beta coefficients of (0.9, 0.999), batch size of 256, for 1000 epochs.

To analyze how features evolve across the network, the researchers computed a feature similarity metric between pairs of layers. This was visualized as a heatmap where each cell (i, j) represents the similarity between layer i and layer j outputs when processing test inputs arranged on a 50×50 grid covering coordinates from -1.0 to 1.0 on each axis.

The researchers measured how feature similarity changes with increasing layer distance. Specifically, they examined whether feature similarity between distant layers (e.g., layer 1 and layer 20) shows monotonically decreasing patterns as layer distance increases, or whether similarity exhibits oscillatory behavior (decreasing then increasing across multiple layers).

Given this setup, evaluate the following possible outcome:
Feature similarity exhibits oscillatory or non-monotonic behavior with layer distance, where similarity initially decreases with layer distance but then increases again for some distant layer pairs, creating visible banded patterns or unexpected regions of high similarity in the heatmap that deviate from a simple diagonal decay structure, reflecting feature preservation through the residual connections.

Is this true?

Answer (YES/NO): YES